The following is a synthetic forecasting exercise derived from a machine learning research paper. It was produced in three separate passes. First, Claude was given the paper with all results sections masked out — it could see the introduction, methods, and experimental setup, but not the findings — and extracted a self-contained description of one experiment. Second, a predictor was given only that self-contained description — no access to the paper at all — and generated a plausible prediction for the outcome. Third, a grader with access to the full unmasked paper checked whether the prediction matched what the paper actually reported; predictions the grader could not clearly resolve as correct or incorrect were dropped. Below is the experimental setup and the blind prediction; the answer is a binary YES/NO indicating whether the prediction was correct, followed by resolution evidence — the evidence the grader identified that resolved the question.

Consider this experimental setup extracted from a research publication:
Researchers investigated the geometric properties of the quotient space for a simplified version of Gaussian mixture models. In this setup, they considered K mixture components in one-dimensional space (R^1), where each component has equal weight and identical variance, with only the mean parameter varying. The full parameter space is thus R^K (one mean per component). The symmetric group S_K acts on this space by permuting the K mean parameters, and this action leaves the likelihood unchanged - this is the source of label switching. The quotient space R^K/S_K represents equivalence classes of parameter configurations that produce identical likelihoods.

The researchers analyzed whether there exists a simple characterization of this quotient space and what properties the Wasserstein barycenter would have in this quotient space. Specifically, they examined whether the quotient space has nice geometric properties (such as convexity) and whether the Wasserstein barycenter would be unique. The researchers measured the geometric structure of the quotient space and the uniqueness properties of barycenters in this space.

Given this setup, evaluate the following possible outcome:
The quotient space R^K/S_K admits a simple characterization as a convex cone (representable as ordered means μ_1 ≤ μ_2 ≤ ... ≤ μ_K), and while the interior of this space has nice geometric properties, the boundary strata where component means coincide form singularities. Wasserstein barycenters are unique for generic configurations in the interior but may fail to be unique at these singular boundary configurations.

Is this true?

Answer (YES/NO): NO